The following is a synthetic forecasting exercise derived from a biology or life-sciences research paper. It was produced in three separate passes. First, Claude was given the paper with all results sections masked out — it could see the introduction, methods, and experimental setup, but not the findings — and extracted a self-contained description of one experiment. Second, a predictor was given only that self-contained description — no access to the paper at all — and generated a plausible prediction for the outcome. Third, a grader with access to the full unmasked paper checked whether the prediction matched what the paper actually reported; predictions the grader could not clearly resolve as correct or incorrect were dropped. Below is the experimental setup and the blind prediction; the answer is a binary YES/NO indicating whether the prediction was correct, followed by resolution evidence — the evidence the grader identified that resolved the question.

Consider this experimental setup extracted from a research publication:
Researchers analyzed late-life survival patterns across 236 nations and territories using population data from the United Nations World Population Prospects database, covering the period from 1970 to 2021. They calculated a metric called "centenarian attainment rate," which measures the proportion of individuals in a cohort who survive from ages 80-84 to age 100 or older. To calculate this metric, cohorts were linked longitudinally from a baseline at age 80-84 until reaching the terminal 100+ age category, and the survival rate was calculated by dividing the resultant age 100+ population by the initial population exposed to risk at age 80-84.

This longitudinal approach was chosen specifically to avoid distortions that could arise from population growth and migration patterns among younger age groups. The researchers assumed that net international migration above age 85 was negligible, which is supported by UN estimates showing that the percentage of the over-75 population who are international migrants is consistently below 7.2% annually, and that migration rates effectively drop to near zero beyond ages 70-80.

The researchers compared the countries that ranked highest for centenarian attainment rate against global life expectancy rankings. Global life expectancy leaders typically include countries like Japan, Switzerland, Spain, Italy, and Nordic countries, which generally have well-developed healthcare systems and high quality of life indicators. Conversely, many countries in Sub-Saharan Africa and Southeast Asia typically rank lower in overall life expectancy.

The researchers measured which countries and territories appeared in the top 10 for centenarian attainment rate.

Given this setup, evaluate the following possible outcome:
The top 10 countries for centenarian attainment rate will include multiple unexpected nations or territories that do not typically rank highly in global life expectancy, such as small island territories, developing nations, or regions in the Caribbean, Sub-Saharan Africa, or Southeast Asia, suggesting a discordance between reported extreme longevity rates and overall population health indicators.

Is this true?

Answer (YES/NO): YES